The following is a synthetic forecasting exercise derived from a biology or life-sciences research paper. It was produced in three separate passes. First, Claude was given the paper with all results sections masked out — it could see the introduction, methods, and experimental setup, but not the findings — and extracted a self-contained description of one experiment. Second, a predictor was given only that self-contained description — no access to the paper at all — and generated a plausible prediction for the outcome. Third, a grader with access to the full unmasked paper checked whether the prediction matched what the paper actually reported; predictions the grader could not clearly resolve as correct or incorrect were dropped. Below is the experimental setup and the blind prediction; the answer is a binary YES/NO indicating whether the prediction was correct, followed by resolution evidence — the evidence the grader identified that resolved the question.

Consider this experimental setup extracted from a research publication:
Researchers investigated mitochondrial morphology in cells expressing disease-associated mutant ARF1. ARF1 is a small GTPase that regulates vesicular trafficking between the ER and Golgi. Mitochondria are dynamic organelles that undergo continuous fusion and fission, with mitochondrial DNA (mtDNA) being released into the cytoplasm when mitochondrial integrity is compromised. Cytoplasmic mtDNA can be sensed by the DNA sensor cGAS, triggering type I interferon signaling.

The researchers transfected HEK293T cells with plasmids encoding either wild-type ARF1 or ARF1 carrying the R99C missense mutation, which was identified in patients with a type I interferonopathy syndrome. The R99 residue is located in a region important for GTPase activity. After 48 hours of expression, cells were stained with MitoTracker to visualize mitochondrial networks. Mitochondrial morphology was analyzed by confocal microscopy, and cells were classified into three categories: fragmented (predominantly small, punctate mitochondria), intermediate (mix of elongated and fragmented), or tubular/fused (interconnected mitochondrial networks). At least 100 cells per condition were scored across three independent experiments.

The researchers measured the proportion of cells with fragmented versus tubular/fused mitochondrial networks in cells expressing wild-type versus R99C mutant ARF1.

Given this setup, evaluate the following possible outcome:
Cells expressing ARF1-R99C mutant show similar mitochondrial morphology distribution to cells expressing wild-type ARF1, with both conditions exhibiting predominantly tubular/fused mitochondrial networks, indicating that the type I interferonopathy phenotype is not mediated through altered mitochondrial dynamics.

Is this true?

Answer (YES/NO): NO